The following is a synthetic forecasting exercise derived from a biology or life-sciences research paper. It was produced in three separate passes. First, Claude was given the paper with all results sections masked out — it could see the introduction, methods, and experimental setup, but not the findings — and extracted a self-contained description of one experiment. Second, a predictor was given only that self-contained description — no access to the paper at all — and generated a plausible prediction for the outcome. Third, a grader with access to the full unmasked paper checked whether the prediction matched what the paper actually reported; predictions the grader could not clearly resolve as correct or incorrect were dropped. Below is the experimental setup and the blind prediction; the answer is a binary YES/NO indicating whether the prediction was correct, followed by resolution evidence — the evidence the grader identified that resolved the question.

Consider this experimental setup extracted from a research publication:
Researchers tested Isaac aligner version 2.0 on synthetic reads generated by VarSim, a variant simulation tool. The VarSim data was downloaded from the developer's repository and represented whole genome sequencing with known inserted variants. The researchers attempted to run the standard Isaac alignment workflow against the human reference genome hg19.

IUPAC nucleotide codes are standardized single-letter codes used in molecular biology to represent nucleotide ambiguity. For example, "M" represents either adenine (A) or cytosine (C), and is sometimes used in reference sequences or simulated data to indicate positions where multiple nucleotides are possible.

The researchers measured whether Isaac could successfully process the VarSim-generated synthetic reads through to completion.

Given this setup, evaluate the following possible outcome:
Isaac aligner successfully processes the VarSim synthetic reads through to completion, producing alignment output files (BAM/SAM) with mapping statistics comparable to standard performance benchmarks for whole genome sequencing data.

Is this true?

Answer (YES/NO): NO